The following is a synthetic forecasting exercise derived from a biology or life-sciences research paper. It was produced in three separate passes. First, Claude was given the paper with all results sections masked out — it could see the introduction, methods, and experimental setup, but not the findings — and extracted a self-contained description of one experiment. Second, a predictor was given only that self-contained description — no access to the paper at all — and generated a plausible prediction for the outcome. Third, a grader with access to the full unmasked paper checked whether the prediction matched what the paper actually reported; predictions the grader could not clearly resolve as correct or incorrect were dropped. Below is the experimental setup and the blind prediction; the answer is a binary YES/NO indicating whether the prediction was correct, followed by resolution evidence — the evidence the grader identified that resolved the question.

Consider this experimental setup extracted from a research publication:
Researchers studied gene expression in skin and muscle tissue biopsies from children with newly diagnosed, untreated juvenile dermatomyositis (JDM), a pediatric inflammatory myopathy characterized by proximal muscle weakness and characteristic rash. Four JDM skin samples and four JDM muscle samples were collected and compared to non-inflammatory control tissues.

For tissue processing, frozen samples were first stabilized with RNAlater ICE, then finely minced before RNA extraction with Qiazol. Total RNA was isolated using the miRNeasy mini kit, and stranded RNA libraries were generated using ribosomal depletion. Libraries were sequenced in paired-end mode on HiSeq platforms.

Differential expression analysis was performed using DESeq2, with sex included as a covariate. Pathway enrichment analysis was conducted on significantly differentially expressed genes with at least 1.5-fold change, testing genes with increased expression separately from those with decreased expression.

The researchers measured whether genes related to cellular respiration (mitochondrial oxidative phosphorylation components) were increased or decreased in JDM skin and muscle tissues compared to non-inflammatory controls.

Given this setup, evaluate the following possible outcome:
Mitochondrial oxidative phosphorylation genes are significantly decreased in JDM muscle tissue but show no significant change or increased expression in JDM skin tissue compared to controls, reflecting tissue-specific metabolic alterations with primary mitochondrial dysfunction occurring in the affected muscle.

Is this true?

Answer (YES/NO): NO